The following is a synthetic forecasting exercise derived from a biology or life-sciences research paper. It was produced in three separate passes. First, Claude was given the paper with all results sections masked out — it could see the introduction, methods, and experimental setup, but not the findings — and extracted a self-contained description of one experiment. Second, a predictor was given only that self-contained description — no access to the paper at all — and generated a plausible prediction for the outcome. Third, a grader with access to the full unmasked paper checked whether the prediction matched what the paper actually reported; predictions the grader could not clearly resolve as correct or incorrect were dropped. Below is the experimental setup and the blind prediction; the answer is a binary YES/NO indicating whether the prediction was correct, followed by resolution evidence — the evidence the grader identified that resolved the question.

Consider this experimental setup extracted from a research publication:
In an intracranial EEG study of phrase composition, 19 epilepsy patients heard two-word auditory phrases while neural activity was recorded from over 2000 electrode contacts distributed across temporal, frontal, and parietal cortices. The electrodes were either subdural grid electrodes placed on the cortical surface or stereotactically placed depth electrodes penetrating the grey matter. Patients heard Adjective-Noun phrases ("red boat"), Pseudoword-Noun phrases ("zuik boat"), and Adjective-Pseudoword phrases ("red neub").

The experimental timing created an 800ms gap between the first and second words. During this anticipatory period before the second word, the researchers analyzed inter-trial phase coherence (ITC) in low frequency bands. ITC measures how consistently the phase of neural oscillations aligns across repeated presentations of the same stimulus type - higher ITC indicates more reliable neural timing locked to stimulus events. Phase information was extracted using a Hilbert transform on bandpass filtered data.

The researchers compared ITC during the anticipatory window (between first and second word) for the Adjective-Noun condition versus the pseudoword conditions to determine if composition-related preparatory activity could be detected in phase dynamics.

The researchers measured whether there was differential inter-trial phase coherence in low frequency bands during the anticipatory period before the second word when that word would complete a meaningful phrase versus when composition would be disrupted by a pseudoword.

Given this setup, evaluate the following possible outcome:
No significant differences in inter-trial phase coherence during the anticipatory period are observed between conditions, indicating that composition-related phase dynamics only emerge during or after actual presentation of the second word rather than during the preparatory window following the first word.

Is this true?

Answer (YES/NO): YES